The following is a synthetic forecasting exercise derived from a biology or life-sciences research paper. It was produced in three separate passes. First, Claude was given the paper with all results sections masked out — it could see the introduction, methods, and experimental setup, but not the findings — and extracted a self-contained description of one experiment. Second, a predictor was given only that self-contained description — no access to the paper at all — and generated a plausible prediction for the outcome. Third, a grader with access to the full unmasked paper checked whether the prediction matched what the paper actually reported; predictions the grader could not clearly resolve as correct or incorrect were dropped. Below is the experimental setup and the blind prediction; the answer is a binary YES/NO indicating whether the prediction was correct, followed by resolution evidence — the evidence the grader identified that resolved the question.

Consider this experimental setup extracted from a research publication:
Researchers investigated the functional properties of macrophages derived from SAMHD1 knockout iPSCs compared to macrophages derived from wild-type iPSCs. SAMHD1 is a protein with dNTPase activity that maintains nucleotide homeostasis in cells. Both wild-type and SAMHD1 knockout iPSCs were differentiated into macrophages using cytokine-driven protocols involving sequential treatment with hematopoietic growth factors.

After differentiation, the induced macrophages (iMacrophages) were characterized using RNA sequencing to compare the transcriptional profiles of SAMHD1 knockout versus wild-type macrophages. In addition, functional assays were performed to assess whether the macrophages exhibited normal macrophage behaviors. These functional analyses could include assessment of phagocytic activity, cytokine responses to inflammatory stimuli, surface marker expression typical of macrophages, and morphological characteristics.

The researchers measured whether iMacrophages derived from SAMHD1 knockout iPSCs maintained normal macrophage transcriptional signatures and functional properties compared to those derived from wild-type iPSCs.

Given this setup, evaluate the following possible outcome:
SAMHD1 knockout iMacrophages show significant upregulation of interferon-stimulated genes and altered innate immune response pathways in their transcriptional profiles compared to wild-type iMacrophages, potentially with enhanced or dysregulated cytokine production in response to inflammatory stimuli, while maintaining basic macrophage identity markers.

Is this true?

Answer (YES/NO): NO